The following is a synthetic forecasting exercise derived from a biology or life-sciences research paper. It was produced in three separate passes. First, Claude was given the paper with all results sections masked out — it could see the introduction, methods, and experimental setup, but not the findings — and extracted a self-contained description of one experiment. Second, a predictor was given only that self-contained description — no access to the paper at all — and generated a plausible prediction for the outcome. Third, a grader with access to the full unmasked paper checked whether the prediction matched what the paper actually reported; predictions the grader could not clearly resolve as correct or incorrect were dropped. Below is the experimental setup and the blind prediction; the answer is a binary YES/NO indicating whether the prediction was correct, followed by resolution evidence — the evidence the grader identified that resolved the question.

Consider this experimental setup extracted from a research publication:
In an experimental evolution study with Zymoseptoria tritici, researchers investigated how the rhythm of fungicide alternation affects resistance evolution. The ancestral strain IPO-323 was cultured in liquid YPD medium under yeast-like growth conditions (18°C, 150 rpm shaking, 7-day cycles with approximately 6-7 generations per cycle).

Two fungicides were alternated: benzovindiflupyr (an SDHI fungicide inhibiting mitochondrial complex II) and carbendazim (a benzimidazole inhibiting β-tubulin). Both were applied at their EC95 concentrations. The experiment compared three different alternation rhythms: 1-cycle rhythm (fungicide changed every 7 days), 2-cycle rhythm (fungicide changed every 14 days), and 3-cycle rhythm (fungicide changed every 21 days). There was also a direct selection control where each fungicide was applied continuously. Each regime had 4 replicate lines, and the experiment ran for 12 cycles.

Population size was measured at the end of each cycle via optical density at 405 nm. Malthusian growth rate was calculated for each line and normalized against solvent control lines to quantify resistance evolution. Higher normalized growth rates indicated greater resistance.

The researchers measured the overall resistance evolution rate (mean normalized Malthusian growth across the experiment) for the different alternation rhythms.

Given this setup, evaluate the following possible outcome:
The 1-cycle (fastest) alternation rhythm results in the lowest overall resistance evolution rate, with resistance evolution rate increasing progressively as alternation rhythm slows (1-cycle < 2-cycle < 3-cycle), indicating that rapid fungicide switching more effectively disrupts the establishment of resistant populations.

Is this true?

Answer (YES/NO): NO